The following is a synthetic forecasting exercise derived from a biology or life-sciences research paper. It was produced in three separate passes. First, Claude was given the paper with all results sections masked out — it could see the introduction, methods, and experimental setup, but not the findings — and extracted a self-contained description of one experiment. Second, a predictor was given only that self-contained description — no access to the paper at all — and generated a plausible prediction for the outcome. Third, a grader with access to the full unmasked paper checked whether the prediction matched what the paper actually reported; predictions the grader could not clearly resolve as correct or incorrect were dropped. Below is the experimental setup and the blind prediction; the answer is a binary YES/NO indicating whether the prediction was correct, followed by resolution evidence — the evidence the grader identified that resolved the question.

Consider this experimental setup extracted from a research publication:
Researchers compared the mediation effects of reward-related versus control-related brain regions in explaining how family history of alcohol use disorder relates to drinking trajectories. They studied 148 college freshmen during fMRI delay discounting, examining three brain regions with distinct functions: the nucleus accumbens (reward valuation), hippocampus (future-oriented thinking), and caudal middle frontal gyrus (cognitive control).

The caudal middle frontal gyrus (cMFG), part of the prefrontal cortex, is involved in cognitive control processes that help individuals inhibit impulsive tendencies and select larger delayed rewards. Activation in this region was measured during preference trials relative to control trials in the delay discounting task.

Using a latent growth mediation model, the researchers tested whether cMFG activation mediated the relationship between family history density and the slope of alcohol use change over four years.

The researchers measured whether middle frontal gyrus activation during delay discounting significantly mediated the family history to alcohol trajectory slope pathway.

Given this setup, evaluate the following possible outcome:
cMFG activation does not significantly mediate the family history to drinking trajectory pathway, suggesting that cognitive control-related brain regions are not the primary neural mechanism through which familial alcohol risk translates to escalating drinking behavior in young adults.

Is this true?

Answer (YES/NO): YES